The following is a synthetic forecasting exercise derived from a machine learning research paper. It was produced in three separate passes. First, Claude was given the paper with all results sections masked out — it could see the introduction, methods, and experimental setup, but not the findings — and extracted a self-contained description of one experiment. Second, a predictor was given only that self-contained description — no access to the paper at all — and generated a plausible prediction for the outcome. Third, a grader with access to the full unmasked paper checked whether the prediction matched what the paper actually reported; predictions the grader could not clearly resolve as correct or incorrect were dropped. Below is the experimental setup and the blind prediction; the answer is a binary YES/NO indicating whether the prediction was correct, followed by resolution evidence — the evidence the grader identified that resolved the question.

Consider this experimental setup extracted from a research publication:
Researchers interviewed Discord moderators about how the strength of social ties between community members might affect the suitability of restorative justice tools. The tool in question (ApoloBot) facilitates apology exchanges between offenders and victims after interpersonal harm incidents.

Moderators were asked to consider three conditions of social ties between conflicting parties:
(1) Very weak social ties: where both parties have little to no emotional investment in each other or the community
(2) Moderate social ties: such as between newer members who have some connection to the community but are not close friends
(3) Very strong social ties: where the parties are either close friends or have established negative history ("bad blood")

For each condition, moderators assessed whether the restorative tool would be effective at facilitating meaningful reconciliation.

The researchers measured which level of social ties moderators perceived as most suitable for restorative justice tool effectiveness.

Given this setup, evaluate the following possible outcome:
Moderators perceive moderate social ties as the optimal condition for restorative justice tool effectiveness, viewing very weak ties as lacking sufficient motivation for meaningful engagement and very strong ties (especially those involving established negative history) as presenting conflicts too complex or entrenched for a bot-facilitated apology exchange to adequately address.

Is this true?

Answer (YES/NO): YES